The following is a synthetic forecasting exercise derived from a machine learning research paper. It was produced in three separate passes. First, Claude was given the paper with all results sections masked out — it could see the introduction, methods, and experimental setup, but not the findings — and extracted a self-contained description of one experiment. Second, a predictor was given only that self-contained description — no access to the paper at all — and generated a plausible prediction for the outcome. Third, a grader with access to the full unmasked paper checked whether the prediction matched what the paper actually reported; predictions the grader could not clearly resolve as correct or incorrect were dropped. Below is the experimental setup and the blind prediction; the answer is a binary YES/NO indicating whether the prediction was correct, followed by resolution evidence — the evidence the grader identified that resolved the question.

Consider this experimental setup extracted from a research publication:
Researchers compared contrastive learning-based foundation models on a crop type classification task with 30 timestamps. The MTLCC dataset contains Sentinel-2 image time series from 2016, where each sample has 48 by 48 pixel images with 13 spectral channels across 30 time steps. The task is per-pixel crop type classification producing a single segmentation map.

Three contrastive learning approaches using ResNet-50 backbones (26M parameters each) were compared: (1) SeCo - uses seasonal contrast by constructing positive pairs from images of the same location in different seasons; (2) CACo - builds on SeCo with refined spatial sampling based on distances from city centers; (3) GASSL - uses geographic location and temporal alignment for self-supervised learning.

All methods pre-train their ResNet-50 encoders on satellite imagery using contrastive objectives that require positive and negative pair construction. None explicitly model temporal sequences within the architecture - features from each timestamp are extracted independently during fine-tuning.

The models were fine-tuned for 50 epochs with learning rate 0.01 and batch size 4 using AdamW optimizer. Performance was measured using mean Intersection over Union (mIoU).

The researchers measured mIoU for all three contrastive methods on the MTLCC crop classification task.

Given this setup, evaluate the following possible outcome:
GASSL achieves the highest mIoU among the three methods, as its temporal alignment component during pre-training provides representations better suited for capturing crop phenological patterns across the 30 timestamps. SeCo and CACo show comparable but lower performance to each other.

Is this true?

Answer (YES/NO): NO